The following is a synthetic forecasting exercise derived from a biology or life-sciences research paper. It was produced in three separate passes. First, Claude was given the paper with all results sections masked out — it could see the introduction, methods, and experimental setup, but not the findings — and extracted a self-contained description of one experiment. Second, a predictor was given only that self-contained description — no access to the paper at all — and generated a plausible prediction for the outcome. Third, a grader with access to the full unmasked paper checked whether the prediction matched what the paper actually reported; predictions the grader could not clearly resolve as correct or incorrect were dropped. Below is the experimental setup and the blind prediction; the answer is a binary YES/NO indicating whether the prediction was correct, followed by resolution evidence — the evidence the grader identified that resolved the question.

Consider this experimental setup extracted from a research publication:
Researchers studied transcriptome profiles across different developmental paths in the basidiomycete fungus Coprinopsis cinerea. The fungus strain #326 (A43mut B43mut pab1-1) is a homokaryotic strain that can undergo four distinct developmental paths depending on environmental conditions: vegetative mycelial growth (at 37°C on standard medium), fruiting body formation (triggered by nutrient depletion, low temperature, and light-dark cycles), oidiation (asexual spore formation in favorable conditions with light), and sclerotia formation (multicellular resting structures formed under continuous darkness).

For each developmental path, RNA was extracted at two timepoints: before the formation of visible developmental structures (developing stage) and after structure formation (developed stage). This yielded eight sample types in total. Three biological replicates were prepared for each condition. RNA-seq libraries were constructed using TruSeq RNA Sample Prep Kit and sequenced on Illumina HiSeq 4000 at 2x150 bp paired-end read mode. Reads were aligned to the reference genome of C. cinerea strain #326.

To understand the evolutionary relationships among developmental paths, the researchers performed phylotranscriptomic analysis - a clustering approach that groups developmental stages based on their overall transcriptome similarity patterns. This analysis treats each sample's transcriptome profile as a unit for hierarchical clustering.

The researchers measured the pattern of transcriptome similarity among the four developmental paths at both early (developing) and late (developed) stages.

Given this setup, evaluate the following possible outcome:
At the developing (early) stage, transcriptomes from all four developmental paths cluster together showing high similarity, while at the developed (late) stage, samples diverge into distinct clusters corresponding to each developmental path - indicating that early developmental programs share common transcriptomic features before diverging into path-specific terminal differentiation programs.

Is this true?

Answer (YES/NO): NO